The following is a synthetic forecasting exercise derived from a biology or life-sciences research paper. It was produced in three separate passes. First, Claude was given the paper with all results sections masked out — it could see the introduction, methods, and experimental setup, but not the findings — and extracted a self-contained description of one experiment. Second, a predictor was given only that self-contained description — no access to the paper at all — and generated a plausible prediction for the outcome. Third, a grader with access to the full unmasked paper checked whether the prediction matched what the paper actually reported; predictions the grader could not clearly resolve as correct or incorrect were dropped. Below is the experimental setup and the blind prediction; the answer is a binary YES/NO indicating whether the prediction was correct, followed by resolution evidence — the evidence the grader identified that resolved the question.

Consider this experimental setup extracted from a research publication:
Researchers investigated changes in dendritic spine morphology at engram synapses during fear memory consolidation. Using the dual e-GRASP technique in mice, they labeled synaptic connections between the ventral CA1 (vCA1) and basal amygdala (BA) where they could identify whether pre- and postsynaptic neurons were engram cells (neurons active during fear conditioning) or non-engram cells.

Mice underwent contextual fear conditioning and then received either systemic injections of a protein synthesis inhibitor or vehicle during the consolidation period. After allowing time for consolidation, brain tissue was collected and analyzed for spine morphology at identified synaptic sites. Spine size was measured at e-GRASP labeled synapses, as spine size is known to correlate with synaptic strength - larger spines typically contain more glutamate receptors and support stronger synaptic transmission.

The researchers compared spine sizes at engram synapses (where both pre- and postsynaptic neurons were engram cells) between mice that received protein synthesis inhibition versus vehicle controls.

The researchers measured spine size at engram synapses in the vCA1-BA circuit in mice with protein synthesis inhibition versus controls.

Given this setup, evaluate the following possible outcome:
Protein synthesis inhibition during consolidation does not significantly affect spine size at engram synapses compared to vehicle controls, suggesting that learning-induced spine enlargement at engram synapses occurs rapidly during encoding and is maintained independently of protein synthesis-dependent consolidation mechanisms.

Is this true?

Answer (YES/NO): NO